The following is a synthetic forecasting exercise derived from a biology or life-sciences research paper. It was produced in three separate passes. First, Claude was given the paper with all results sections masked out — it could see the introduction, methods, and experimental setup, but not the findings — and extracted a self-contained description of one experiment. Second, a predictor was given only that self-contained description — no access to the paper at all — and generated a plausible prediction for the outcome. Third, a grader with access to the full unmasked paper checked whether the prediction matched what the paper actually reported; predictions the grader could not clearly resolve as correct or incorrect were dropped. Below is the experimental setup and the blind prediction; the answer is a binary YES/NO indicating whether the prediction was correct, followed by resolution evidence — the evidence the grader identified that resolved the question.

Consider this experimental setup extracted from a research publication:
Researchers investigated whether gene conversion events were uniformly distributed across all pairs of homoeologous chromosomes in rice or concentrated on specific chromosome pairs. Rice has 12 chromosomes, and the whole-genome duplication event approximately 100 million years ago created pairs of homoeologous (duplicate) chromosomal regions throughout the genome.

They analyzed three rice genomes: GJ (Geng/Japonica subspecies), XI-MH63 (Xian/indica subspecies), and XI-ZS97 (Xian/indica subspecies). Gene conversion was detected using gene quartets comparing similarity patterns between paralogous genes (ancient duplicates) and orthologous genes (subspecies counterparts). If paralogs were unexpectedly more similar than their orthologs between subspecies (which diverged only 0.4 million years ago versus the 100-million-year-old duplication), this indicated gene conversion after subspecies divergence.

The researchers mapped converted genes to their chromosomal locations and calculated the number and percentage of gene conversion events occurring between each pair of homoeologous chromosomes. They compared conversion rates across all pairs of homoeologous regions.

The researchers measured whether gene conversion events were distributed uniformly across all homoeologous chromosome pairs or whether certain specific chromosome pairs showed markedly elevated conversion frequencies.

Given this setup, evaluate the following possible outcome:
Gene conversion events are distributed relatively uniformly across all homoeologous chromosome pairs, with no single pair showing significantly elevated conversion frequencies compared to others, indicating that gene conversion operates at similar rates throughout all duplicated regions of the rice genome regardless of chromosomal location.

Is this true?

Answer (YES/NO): NO